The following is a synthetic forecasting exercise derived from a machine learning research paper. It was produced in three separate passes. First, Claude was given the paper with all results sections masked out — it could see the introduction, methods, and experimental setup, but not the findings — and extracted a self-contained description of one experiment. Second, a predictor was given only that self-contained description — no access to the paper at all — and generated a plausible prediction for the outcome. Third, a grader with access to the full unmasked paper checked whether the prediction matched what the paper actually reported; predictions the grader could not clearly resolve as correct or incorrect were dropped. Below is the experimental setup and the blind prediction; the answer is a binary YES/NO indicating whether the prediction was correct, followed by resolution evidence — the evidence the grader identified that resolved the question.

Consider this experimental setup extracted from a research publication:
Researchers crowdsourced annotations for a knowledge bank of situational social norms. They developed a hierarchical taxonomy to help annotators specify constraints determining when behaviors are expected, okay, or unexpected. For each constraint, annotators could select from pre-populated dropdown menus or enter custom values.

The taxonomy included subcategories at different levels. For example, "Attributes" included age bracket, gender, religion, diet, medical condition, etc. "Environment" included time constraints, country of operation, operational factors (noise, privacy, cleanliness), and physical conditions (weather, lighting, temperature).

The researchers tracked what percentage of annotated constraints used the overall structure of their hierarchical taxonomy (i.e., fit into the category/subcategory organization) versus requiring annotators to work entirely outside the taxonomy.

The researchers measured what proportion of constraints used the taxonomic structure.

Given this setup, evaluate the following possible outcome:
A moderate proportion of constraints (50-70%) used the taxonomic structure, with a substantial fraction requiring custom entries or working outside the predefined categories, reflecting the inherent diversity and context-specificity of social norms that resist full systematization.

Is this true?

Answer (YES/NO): NO